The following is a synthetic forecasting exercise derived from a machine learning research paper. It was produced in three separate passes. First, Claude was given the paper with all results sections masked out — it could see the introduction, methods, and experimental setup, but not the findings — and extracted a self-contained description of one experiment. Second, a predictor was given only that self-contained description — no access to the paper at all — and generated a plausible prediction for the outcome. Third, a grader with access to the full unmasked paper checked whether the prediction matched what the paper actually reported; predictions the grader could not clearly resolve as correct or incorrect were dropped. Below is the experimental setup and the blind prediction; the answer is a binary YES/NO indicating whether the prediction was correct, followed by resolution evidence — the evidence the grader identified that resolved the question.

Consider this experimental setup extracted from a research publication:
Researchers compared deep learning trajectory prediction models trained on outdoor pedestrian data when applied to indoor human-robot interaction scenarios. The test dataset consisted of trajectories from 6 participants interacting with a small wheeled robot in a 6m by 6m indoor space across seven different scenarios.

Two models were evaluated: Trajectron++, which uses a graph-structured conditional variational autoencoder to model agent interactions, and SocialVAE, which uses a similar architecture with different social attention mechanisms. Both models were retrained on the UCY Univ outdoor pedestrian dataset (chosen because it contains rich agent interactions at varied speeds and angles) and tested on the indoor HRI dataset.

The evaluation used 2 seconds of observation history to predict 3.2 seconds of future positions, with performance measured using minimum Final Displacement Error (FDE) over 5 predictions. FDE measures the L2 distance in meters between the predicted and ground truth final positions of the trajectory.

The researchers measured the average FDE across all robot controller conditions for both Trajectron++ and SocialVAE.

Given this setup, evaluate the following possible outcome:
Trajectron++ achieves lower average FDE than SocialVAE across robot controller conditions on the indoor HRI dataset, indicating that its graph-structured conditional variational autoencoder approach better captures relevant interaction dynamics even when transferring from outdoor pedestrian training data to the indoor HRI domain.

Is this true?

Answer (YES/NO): NO